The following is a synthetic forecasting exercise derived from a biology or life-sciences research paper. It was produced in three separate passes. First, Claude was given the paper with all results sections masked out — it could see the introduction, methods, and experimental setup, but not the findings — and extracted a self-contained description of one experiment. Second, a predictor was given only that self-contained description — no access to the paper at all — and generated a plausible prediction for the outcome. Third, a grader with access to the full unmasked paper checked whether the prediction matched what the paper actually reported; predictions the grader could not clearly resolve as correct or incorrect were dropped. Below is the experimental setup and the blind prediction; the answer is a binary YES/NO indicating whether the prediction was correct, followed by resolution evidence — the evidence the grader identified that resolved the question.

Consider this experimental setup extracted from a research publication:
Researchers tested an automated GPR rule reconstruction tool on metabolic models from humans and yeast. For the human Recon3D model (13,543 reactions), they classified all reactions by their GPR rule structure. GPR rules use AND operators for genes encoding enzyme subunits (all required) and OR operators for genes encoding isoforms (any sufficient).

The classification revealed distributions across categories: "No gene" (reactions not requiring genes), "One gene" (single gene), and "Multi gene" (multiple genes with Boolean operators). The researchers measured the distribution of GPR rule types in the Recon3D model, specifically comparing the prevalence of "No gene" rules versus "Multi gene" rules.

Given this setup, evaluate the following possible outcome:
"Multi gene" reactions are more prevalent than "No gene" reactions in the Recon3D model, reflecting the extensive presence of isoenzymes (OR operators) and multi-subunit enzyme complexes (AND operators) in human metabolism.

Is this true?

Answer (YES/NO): YES